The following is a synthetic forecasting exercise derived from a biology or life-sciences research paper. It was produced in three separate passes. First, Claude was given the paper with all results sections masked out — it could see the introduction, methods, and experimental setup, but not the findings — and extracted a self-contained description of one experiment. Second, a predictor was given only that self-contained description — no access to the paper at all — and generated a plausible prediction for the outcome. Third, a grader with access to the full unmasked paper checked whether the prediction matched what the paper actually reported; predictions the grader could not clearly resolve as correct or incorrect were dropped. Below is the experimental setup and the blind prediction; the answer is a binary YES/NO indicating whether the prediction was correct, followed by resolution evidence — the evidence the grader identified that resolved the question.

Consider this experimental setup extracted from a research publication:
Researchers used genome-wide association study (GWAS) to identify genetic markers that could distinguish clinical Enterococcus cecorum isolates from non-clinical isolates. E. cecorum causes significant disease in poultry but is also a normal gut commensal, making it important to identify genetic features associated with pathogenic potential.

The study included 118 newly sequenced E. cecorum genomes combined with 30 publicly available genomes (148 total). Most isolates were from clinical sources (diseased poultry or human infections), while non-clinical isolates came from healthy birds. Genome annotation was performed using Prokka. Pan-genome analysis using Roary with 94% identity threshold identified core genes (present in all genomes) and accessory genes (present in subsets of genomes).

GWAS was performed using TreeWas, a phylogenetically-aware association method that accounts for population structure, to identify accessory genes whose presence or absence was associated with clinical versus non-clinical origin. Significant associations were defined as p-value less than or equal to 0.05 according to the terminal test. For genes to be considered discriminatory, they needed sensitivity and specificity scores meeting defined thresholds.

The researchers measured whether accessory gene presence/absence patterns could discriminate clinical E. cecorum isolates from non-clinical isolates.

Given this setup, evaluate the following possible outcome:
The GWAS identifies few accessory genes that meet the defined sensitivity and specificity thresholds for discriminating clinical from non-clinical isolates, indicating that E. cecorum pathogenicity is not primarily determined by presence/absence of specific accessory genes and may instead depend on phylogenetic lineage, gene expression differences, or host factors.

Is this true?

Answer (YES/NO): NO